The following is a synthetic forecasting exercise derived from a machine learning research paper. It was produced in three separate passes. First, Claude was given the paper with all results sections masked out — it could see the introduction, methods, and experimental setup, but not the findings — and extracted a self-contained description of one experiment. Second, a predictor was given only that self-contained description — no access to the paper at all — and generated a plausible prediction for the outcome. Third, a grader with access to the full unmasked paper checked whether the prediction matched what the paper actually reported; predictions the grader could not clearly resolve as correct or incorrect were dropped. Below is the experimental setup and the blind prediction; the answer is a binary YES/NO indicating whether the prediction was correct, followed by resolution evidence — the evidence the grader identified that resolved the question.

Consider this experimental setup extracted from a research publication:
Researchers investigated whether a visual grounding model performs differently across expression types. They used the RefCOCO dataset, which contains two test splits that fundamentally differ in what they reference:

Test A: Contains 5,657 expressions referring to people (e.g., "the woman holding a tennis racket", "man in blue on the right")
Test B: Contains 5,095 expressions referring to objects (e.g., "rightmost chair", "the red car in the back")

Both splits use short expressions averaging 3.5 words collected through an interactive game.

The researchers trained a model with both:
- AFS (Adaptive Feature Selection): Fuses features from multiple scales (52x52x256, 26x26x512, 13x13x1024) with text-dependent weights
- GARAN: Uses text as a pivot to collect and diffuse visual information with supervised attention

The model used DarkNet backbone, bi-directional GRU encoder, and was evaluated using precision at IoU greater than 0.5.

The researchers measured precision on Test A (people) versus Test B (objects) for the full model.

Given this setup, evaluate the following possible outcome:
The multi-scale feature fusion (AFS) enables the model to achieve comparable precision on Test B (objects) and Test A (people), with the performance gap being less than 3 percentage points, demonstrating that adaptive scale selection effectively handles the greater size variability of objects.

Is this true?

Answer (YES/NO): NO